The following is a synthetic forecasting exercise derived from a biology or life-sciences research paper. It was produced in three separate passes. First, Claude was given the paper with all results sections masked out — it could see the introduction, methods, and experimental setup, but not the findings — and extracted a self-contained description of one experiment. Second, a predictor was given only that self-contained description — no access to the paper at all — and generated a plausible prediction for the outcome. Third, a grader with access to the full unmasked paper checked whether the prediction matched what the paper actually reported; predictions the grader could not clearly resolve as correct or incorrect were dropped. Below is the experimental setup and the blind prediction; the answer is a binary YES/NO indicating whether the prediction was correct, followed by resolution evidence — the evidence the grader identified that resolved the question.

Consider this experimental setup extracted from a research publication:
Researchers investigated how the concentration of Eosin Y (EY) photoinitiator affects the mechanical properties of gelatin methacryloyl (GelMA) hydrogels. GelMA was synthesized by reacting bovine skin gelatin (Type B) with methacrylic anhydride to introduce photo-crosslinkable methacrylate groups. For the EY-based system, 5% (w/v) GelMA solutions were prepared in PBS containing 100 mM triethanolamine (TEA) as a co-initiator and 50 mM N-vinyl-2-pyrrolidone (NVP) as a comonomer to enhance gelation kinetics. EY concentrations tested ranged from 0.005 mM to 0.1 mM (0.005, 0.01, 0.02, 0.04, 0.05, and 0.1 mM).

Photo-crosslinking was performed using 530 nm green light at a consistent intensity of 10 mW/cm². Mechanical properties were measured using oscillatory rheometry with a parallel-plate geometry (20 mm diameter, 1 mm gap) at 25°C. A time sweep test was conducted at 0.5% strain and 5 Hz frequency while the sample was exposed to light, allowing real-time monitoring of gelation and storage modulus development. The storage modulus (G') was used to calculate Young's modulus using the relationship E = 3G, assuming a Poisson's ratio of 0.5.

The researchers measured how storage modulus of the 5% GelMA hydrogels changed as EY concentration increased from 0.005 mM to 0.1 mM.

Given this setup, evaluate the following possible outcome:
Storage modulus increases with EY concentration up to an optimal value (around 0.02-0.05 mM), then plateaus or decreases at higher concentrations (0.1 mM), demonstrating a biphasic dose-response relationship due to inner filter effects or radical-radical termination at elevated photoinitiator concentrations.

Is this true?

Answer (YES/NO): NO